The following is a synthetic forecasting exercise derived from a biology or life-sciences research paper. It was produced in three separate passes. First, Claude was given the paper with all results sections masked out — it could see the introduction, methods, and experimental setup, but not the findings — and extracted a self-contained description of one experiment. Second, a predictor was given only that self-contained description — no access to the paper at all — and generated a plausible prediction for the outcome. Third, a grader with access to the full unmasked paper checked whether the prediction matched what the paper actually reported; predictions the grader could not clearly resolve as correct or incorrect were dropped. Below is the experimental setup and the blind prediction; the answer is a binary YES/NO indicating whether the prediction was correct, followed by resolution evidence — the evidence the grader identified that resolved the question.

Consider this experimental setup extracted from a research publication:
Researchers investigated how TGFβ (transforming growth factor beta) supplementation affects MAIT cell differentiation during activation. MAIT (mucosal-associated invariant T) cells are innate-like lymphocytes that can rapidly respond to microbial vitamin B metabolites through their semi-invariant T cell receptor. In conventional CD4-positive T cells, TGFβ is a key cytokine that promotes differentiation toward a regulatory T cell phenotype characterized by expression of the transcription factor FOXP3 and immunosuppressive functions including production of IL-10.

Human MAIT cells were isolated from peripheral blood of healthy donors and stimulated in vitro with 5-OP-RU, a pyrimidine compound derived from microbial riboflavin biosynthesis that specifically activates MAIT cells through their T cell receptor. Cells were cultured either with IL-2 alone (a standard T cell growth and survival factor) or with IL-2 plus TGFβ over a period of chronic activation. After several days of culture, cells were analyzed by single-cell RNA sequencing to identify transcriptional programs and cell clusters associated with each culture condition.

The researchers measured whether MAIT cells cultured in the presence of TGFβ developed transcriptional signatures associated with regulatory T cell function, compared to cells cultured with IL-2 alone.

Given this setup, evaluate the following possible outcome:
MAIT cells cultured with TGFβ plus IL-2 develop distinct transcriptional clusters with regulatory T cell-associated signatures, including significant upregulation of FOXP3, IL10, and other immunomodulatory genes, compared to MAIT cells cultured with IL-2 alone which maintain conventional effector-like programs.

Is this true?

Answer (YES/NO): NO